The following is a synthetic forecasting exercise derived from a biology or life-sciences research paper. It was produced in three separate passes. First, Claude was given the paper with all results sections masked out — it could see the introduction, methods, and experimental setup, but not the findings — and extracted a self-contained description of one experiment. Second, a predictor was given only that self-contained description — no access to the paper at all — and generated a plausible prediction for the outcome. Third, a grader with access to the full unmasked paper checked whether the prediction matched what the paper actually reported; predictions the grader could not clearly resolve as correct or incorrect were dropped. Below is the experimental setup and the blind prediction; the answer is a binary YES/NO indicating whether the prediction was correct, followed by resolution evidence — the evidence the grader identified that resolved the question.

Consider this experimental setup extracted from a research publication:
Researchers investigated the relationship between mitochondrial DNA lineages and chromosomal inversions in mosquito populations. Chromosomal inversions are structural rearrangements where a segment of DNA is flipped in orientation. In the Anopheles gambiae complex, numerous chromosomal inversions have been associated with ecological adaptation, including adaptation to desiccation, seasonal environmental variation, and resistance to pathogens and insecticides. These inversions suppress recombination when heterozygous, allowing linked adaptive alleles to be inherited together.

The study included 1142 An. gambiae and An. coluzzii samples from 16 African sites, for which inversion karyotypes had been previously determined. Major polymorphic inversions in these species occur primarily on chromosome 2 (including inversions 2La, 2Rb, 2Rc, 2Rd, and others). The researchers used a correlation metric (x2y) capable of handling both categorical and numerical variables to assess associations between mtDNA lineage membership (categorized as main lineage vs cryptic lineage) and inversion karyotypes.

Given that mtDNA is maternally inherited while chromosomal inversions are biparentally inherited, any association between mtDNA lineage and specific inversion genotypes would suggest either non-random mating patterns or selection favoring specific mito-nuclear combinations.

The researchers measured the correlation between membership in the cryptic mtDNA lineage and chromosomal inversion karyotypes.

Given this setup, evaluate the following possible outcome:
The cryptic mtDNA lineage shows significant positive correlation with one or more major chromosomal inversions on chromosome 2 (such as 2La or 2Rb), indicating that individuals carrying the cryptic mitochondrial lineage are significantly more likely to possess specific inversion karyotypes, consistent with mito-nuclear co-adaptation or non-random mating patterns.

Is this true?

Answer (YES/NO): NO